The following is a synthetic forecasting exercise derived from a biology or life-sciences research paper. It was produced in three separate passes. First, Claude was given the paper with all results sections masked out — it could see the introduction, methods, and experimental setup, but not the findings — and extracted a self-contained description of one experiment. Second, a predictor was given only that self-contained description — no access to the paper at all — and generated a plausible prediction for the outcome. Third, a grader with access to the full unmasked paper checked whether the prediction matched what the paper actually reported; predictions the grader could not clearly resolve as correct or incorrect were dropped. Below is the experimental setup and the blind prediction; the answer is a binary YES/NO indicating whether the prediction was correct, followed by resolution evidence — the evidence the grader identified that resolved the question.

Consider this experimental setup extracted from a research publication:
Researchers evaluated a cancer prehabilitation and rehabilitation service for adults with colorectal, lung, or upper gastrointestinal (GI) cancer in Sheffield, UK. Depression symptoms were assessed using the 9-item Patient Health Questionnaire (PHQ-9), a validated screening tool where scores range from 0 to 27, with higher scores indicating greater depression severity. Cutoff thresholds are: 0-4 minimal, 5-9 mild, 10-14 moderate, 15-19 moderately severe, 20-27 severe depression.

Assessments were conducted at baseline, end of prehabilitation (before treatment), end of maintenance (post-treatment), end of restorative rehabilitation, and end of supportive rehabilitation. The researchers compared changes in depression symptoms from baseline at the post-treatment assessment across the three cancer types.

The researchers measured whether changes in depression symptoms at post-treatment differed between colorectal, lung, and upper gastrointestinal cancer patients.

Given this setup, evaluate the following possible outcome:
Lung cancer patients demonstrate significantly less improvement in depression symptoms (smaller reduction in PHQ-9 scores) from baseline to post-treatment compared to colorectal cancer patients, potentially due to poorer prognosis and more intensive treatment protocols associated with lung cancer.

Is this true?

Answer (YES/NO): NO